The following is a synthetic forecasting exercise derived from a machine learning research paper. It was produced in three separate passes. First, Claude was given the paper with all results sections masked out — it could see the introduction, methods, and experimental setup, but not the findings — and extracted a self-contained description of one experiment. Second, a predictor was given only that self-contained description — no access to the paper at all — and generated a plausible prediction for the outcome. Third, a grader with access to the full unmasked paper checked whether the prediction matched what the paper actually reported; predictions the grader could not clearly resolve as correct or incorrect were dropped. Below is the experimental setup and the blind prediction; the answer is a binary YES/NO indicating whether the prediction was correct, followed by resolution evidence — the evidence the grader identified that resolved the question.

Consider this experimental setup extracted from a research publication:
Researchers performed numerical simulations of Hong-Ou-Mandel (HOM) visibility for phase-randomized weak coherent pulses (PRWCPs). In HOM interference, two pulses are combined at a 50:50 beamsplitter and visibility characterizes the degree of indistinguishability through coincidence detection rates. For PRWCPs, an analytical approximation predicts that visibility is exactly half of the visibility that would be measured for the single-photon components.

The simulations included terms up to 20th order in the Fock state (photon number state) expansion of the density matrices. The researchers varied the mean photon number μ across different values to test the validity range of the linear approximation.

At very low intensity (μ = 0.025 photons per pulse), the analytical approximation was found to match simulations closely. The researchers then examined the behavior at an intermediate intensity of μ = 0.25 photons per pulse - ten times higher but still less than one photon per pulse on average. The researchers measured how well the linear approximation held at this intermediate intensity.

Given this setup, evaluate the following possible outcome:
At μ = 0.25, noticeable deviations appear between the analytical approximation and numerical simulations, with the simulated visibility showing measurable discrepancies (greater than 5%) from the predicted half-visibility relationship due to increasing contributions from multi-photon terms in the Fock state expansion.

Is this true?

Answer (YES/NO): NO